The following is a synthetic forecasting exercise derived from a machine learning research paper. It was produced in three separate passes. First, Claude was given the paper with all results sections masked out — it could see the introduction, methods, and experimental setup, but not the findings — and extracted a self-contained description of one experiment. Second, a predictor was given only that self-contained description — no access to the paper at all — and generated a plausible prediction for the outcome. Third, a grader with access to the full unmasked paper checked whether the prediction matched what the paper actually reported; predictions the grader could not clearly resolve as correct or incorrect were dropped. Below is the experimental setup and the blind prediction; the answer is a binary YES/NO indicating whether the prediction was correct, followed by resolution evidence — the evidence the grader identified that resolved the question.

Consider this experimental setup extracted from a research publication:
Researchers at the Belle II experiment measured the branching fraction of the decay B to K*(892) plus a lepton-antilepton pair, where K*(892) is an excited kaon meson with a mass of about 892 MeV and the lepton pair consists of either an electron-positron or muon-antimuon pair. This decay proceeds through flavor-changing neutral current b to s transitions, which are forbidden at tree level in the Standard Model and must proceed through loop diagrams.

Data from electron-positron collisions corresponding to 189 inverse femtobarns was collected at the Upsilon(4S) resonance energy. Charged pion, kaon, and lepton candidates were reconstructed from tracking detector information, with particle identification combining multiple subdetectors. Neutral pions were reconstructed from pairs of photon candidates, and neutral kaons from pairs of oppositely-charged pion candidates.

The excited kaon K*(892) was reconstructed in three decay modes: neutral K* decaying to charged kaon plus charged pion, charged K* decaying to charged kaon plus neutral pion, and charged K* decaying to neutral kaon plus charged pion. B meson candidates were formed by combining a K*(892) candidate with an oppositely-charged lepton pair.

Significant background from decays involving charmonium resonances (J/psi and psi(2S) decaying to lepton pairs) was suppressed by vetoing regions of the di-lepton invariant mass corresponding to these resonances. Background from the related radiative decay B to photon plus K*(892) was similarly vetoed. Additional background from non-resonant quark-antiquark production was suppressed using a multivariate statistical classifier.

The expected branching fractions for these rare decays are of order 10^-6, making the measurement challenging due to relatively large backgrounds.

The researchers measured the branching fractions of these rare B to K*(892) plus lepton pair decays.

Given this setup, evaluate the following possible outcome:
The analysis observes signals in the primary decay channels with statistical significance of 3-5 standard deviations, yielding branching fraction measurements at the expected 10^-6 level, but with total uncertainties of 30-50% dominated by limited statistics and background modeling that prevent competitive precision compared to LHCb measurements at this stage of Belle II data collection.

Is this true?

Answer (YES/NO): NO